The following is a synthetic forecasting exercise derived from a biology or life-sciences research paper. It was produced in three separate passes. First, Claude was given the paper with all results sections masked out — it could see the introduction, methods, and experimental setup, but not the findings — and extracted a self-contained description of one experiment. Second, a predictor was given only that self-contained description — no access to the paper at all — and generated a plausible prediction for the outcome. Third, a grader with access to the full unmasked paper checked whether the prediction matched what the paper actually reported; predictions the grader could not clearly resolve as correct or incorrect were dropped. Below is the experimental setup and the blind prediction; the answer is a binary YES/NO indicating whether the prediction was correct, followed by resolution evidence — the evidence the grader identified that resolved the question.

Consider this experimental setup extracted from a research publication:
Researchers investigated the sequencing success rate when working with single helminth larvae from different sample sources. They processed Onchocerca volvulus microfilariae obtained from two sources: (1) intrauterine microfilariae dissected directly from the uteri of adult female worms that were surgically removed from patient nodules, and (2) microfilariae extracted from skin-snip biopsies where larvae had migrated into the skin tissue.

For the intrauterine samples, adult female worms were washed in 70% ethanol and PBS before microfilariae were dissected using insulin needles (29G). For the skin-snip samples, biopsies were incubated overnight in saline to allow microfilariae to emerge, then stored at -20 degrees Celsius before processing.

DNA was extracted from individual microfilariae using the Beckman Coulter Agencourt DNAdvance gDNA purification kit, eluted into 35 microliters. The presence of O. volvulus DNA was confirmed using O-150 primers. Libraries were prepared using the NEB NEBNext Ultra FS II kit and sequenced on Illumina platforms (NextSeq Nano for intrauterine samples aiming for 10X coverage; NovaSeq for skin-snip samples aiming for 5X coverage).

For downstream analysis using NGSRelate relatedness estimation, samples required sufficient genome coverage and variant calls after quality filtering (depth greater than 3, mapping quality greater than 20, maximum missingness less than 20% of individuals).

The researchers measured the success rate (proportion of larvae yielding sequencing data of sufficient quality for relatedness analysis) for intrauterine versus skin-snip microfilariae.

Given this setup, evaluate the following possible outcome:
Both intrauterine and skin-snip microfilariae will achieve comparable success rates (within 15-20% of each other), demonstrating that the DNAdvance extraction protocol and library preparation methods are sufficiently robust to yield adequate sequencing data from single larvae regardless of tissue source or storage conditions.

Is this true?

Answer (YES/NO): NO